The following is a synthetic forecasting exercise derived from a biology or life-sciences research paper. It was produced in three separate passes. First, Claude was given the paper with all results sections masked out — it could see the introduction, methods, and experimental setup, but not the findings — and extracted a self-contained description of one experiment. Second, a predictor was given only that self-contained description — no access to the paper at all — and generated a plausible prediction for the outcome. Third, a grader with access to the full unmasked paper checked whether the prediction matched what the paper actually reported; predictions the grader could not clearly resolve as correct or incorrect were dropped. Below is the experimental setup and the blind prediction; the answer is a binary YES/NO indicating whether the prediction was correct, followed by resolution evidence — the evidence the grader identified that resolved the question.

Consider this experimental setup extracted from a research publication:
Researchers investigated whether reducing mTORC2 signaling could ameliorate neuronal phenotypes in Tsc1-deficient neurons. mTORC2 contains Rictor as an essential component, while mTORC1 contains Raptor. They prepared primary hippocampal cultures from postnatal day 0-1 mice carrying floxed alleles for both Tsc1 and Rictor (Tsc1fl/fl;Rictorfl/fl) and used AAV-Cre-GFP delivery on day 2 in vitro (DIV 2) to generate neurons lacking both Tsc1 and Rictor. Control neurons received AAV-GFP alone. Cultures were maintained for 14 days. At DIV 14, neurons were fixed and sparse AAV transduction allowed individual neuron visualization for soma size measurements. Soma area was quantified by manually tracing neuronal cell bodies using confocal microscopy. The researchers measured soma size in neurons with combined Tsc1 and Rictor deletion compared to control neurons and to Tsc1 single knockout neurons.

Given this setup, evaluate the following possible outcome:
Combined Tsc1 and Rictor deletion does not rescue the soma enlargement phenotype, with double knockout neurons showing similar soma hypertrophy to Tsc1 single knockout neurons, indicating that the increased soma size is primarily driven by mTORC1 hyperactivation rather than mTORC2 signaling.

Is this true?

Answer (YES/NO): YES